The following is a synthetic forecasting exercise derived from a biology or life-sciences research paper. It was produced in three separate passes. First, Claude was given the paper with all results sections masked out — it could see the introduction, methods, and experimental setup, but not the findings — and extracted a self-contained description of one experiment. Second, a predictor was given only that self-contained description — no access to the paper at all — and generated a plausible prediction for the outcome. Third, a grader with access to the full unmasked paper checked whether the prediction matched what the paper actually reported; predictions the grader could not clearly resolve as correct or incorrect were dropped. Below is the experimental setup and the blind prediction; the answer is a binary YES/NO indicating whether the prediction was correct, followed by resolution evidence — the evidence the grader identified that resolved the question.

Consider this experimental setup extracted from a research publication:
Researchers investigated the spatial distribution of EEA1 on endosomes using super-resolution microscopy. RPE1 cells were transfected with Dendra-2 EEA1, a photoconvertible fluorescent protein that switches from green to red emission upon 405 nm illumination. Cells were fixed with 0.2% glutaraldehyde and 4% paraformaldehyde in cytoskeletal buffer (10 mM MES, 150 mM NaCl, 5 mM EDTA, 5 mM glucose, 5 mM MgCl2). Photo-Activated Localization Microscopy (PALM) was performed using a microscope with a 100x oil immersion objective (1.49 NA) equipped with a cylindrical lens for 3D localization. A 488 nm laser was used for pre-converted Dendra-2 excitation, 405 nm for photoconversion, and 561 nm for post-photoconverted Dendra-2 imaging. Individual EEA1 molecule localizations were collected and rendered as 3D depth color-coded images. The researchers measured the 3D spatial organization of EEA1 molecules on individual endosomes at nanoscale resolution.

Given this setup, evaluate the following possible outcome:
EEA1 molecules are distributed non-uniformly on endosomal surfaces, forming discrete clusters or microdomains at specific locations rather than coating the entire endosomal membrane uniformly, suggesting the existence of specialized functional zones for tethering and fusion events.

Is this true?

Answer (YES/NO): YES